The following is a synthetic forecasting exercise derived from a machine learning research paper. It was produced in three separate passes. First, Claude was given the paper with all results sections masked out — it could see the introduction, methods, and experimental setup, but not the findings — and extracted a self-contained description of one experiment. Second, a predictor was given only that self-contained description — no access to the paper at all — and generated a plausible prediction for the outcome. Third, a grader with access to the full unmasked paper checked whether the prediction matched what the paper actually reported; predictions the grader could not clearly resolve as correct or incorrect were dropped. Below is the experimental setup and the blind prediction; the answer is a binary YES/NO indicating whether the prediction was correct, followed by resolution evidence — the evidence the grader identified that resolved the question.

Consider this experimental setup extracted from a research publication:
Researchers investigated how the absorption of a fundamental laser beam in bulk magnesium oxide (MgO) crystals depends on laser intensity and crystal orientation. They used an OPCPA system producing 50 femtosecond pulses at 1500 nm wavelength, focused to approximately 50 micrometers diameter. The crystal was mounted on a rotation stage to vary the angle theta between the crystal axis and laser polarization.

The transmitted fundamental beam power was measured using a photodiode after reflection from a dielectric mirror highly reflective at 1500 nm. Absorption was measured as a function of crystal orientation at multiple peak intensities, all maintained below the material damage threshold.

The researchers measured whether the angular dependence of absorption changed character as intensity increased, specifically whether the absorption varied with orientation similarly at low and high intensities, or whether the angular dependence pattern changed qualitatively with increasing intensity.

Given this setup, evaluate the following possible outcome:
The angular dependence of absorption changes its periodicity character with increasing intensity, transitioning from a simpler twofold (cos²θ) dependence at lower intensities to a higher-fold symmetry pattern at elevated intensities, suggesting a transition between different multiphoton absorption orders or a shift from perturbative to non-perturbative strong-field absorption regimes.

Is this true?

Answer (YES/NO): NO